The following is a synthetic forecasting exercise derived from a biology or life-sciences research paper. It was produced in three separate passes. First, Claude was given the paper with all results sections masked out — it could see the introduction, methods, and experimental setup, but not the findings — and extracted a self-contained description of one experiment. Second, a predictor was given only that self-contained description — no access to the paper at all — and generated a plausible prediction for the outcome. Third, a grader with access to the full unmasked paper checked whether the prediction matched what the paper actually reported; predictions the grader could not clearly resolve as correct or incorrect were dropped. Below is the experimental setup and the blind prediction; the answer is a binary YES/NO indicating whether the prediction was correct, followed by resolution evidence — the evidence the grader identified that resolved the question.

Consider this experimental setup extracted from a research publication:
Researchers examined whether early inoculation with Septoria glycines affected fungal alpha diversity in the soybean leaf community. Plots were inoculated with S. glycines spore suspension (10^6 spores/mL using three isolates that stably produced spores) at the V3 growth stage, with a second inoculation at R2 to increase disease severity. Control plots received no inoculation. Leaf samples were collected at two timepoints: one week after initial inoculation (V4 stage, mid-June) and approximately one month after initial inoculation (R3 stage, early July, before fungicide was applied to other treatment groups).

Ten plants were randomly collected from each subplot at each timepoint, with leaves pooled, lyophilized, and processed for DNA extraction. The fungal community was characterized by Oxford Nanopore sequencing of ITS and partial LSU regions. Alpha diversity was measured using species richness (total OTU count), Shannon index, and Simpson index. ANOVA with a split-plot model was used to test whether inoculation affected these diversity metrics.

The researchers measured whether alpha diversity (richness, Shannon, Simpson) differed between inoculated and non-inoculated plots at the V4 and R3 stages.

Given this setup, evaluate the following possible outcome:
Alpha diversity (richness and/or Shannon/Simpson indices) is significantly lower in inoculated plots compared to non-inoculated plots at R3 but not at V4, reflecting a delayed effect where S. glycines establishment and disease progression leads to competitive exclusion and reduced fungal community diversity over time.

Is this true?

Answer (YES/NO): NO